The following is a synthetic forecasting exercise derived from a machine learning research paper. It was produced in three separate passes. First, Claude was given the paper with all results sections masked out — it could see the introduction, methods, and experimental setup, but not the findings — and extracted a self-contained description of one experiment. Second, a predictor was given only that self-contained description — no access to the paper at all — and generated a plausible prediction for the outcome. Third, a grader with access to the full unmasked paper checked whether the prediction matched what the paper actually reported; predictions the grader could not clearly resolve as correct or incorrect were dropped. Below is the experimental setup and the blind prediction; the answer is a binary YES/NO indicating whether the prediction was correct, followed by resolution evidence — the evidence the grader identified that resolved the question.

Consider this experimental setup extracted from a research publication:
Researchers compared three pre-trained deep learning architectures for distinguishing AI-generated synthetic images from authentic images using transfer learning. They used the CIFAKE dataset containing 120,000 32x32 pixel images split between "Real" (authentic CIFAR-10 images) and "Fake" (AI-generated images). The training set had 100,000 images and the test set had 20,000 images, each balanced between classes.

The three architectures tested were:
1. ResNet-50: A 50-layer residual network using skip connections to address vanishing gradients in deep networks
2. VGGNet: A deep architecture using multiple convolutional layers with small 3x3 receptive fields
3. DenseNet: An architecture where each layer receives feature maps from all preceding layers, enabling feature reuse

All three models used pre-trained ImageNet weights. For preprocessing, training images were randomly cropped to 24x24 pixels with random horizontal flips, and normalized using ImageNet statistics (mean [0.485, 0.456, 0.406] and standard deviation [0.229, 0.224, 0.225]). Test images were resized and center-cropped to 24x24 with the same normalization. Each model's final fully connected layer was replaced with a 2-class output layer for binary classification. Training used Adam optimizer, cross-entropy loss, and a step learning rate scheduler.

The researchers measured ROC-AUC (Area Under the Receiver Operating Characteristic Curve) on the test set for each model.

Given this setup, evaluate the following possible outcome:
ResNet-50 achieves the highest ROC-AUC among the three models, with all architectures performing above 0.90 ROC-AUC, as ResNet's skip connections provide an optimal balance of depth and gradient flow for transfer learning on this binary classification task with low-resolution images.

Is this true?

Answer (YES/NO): NO